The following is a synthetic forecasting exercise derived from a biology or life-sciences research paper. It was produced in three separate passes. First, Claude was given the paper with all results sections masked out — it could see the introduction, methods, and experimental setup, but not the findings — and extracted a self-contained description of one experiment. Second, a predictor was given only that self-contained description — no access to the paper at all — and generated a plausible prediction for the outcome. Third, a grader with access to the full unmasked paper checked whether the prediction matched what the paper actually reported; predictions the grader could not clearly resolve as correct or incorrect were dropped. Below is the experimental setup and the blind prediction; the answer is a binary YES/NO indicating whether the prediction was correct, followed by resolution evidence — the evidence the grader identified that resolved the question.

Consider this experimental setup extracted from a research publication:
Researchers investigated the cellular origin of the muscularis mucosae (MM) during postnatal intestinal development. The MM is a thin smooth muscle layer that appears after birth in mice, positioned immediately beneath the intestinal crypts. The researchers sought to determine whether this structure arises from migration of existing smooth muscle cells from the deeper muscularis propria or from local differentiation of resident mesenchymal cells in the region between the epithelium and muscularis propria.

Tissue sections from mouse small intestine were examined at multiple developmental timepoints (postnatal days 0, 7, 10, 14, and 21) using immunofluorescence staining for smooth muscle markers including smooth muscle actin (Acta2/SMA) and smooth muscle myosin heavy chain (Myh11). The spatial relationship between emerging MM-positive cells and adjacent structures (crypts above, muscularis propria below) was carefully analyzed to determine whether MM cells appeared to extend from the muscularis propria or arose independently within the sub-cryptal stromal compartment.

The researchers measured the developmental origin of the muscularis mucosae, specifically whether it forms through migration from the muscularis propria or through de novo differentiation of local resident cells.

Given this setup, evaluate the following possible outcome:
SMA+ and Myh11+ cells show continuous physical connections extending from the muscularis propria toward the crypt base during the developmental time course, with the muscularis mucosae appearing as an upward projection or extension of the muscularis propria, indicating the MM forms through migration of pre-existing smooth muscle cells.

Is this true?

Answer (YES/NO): NO